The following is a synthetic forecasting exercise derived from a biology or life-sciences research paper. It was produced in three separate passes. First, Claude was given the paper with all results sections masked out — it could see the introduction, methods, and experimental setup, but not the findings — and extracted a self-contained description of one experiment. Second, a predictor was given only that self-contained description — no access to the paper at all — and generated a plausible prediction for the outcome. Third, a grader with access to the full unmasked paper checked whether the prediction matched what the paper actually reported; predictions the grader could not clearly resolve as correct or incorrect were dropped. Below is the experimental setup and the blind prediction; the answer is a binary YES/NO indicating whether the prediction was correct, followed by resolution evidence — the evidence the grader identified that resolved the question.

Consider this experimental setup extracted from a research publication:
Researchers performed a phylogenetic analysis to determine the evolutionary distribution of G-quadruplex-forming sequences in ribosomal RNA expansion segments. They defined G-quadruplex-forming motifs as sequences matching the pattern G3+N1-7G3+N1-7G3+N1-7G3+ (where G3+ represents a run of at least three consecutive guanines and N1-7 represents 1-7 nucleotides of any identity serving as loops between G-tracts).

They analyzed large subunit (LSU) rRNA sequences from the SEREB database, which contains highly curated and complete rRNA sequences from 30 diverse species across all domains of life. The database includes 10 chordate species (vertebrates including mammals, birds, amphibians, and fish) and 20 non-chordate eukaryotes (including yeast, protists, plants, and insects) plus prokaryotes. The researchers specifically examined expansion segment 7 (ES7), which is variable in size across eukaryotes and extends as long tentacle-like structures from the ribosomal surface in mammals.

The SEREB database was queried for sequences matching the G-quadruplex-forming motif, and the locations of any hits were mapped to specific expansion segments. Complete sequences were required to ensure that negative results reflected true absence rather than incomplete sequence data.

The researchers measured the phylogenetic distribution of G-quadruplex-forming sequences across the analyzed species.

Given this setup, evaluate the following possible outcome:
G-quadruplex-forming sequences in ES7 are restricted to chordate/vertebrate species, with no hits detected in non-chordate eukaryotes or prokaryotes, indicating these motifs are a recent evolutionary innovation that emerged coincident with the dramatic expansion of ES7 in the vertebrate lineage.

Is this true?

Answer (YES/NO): YES